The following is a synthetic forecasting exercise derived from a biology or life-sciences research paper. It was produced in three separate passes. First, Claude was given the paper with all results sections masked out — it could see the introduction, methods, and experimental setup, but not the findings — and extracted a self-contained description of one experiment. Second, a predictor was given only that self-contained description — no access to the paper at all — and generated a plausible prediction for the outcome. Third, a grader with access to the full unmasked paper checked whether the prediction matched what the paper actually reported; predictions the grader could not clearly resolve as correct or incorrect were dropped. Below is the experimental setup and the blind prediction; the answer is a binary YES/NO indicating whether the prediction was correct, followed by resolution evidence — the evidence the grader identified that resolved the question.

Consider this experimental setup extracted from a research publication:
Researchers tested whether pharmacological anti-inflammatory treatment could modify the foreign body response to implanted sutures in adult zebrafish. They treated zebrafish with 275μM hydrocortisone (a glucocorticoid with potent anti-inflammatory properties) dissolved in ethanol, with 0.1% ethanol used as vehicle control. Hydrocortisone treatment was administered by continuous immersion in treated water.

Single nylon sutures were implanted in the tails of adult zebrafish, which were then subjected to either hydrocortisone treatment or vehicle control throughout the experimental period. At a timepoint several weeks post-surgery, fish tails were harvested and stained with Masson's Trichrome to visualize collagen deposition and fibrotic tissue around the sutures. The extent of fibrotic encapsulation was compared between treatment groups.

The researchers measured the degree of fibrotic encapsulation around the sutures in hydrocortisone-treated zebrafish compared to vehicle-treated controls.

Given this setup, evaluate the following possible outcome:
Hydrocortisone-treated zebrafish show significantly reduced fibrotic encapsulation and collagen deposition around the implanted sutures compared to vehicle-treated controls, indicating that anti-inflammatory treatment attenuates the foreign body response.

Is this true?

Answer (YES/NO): YES